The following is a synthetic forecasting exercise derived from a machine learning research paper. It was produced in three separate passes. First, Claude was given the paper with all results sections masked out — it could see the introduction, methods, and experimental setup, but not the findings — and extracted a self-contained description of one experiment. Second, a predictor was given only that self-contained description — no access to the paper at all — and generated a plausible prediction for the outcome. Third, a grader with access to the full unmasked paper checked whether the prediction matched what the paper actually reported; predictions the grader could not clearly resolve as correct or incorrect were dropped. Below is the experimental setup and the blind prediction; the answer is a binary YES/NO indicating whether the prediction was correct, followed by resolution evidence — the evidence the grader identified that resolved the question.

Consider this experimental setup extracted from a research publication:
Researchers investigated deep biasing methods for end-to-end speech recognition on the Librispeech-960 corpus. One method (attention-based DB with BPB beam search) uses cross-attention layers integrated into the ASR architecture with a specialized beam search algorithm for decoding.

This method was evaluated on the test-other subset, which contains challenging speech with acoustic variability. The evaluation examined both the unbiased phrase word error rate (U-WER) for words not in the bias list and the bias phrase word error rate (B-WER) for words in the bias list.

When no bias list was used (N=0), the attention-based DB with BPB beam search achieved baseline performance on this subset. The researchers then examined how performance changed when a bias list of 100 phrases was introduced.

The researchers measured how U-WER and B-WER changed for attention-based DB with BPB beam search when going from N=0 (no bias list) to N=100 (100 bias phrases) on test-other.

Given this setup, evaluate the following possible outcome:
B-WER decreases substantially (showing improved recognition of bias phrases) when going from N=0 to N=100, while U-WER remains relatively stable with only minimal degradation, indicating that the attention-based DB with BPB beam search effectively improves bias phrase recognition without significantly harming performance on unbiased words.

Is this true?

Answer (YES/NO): NO